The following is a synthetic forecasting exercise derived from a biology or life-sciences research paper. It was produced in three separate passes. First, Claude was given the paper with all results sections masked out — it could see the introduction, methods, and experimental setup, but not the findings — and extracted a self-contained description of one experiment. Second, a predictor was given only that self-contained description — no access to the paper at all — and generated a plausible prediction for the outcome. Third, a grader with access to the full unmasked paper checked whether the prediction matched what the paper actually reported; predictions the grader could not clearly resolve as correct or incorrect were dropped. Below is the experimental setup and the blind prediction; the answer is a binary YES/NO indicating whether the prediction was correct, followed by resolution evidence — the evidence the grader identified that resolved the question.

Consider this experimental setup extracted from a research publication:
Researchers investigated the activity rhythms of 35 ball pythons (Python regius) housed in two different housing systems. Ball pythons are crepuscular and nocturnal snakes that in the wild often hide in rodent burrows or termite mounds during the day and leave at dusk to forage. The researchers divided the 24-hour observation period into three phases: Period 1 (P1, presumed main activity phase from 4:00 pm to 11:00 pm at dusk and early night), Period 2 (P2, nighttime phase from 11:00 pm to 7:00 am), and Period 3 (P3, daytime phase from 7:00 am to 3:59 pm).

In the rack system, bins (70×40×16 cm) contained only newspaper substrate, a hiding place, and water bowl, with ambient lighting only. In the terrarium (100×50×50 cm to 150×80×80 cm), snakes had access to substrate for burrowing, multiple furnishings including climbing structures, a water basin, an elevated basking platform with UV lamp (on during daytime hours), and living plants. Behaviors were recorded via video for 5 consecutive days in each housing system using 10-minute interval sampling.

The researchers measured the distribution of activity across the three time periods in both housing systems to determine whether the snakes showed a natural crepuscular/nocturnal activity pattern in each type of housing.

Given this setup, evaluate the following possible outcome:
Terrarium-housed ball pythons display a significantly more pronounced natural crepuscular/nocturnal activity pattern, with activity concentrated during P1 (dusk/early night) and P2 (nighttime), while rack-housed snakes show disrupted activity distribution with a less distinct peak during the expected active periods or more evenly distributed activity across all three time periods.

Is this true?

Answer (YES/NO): NO